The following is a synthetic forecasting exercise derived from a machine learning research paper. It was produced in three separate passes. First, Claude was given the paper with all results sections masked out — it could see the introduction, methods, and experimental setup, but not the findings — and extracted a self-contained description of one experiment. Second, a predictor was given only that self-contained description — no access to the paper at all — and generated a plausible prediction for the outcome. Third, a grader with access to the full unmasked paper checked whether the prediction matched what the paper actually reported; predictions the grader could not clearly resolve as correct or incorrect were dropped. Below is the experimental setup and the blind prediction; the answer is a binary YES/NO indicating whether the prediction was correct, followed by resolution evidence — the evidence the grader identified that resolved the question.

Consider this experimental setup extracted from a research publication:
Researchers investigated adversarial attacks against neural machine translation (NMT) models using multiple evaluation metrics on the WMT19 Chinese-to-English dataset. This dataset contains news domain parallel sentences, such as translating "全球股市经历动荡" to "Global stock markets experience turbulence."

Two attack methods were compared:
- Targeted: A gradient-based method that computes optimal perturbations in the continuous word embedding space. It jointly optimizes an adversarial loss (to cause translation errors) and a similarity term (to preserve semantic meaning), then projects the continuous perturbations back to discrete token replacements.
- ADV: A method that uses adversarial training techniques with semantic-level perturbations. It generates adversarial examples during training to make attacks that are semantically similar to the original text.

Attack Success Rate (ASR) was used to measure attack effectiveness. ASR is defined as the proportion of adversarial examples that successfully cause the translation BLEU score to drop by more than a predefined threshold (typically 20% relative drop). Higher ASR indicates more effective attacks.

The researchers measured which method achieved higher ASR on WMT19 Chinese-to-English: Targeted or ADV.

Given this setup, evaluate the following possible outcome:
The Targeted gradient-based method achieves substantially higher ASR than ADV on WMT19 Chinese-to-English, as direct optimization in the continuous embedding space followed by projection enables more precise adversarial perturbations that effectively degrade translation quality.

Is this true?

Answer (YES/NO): YES